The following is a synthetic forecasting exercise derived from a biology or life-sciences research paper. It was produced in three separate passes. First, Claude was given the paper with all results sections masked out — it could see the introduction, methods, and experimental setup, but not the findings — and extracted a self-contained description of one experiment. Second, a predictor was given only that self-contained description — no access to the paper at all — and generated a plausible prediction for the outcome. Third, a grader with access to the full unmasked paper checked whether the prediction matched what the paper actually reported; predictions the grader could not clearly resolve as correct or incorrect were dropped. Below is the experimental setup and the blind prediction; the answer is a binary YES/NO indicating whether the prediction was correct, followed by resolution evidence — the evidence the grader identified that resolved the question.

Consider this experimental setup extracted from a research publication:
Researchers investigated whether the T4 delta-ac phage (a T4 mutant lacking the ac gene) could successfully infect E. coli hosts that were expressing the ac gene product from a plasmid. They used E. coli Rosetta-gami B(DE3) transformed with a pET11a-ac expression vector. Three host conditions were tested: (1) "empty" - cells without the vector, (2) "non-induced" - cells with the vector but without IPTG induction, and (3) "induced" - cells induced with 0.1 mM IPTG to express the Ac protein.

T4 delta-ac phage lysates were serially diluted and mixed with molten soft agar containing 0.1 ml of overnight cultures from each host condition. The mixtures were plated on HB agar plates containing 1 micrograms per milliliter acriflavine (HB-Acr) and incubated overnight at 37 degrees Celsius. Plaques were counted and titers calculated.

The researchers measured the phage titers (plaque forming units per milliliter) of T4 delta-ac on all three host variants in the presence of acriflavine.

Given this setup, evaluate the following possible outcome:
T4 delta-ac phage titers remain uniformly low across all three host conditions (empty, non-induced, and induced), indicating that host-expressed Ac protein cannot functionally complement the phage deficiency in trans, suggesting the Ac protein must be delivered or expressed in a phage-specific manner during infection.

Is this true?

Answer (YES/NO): NO